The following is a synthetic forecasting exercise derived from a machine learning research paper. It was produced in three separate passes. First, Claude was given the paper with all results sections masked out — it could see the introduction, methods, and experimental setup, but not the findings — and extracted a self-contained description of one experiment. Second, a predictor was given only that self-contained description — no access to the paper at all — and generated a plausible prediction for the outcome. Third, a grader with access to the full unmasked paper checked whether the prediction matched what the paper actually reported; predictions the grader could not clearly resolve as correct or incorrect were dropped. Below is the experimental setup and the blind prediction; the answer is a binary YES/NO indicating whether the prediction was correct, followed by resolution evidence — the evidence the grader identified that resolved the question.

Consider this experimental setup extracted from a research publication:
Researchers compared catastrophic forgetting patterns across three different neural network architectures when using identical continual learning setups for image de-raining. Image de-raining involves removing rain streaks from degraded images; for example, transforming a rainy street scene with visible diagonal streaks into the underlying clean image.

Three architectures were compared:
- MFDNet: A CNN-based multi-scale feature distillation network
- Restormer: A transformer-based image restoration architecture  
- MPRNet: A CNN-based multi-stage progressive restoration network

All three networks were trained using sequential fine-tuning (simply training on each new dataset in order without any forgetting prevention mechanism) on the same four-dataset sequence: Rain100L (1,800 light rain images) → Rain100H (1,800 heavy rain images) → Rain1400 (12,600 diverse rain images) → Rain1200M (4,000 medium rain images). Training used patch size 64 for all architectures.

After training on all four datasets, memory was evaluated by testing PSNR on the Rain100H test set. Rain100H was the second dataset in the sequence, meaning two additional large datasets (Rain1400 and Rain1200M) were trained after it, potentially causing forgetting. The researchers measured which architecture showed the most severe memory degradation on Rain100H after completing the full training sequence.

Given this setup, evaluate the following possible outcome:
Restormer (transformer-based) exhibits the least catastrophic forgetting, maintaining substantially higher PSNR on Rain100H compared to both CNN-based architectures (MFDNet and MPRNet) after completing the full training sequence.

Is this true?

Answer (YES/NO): NO